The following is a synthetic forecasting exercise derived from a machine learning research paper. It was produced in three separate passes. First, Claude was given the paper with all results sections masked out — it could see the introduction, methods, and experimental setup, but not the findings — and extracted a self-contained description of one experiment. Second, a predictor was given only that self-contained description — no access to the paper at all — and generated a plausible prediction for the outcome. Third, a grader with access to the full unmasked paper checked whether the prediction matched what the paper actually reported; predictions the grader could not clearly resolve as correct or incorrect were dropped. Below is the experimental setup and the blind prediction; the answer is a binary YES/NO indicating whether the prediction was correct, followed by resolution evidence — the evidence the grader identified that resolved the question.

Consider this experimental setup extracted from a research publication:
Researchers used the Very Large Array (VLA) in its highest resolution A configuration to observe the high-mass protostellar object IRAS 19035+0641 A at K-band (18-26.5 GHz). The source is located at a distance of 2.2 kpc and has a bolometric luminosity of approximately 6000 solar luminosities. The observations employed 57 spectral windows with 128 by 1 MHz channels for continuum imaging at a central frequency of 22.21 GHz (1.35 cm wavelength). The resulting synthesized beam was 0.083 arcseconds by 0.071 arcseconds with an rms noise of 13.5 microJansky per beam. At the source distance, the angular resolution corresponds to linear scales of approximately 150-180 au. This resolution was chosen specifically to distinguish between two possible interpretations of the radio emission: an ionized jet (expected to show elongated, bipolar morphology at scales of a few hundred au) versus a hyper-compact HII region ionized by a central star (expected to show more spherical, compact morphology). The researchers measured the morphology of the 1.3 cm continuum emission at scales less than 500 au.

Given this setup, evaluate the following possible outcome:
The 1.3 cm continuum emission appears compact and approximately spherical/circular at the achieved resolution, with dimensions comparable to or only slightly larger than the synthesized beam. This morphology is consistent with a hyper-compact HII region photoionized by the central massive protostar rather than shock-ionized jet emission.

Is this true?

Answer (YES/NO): NO